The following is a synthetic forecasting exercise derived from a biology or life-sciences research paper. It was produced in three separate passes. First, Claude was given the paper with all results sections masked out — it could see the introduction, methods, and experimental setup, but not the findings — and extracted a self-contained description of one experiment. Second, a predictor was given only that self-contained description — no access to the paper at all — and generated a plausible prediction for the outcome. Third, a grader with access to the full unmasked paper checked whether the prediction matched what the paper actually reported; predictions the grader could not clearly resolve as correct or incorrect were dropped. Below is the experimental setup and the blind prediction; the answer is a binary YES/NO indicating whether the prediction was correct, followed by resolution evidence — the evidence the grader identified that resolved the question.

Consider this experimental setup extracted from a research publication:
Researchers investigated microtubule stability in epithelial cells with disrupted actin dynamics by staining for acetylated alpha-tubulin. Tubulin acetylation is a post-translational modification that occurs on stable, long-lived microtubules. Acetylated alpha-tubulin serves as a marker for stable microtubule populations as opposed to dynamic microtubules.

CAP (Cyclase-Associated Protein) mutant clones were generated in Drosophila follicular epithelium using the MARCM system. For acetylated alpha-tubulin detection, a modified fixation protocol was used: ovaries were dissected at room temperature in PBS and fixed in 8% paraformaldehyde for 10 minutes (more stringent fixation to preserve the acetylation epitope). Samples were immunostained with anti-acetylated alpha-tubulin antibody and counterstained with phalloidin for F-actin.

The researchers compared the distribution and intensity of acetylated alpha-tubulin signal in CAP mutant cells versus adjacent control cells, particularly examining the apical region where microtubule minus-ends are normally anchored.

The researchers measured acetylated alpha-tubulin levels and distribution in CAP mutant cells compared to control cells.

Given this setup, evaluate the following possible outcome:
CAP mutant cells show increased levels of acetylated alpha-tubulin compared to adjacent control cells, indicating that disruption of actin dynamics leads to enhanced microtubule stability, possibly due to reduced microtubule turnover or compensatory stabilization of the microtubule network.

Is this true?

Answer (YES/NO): NO